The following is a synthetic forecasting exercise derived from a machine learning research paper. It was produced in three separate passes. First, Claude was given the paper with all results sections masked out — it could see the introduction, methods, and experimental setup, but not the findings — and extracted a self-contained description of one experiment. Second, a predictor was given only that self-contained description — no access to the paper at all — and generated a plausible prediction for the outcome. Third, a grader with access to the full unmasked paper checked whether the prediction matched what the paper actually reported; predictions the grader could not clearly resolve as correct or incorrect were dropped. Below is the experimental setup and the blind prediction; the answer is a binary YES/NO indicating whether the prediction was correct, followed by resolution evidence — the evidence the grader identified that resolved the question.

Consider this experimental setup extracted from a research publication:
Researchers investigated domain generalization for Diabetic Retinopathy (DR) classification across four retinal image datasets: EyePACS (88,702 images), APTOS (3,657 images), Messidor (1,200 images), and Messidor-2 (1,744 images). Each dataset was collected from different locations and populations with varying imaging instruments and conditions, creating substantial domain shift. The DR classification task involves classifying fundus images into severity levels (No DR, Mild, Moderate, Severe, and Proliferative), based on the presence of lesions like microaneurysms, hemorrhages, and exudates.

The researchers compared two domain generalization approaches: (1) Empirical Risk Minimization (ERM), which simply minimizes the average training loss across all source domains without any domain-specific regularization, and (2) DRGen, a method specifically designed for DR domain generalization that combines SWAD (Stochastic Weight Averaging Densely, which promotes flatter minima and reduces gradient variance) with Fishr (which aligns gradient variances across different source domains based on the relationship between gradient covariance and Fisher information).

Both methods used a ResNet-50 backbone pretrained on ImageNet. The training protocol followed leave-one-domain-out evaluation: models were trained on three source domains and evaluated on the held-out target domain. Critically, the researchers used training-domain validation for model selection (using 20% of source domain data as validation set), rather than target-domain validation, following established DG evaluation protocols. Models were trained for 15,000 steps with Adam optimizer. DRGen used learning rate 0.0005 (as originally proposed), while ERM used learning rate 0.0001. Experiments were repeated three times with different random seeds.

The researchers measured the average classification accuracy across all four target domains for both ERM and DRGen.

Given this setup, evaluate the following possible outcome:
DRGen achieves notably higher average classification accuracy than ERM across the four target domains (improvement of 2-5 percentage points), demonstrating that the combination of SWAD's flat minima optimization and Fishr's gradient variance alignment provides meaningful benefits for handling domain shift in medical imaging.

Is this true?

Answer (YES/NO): NO